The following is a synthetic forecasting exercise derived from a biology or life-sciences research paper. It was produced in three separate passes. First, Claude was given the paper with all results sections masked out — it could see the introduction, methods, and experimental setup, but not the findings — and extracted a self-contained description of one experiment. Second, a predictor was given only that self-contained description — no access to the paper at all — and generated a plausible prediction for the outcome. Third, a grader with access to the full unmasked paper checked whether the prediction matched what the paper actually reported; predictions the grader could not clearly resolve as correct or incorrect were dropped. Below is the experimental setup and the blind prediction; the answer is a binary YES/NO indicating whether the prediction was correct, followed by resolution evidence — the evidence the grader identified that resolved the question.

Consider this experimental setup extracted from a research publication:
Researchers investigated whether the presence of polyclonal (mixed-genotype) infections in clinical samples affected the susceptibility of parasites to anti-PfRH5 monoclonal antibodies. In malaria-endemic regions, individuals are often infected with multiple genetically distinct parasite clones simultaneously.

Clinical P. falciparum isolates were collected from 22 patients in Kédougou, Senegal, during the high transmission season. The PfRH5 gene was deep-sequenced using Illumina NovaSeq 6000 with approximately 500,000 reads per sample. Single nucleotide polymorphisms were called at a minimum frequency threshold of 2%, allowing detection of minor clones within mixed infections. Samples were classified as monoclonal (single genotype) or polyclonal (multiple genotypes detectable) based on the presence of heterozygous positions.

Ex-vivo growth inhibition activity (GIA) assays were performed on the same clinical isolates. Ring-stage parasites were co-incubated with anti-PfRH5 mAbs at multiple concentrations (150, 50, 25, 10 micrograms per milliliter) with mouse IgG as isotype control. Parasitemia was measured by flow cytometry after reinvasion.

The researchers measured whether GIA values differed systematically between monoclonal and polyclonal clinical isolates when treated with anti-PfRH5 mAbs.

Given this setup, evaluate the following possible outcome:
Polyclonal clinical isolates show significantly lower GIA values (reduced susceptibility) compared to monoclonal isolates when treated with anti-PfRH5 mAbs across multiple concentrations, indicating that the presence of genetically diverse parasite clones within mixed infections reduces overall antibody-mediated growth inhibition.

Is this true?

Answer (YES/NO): NO